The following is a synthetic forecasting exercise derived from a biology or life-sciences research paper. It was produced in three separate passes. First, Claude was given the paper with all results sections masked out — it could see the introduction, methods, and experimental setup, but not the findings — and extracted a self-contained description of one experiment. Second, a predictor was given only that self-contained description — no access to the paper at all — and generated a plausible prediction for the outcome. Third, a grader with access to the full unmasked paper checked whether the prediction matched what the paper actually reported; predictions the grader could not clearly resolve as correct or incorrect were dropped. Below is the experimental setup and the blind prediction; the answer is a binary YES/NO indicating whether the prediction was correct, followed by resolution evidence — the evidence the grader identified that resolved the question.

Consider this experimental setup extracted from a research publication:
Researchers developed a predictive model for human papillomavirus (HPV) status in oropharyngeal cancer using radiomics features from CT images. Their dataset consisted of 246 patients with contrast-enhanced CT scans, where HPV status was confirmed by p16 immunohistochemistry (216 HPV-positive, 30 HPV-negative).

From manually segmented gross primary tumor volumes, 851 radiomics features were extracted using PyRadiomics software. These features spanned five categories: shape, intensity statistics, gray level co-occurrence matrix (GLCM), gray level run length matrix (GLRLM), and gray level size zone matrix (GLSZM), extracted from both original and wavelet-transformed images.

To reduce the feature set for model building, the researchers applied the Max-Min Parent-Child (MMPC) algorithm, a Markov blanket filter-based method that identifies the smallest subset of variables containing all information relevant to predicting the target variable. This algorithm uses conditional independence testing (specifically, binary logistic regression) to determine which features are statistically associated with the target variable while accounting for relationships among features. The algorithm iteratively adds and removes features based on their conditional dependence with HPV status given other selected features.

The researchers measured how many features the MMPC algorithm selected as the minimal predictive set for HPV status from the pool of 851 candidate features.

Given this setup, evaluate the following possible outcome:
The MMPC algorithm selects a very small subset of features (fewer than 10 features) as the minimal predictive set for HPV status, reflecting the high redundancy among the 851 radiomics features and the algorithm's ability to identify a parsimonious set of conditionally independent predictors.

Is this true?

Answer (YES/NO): YES